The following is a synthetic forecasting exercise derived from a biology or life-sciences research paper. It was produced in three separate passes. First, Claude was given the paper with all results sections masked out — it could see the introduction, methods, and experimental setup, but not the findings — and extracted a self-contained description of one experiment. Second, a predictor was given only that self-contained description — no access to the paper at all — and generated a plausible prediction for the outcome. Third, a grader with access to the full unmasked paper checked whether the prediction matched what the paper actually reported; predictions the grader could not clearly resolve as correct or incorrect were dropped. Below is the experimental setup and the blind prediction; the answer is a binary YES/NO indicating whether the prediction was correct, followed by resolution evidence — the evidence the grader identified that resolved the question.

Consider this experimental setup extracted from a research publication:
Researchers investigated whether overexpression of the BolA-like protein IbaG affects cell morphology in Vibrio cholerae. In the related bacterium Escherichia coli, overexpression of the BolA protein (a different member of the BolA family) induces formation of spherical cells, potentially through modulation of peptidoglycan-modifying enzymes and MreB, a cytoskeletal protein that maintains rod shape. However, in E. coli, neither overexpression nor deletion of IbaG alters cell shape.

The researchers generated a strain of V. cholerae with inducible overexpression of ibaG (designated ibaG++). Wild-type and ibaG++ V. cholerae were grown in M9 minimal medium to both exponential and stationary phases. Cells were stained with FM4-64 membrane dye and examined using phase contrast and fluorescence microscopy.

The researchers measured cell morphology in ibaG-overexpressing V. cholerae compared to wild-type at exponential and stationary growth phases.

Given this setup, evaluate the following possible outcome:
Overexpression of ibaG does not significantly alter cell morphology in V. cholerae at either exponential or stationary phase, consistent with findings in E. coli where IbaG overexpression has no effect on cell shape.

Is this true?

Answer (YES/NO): YES